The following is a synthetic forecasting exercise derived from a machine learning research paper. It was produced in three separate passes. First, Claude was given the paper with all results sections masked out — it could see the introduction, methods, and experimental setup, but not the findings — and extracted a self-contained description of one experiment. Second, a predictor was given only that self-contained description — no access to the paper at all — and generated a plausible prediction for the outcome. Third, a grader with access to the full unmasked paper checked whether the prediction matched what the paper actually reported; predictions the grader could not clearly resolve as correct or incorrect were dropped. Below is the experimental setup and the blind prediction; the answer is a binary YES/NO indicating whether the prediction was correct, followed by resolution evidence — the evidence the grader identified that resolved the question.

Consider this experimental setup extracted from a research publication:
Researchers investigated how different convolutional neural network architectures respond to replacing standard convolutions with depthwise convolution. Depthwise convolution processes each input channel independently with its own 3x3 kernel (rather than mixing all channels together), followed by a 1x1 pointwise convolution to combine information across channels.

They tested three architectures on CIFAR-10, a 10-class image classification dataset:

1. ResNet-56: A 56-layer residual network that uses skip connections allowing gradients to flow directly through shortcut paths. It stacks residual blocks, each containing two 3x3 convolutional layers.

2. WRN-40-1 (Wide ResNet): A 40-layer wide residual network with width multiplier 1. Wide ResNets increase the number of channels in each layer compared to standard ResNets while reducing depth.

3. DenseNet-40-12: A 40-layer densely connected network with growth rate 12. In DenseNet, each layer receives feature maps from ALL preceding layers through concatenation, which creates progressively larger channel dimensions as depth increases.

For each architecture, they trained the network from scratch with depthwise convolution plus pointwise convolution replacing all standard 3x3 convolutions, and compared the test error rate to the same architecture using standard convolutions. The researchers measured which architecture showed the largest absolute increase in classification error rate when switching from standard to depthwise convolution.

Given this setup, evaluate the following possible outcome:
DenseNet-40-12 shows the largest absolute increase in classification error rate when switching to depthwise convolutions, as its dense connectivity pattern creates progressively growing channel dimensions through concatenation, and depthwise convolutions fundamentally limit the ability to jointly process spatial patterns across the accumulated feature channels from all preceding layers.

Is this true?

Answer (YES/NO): NO